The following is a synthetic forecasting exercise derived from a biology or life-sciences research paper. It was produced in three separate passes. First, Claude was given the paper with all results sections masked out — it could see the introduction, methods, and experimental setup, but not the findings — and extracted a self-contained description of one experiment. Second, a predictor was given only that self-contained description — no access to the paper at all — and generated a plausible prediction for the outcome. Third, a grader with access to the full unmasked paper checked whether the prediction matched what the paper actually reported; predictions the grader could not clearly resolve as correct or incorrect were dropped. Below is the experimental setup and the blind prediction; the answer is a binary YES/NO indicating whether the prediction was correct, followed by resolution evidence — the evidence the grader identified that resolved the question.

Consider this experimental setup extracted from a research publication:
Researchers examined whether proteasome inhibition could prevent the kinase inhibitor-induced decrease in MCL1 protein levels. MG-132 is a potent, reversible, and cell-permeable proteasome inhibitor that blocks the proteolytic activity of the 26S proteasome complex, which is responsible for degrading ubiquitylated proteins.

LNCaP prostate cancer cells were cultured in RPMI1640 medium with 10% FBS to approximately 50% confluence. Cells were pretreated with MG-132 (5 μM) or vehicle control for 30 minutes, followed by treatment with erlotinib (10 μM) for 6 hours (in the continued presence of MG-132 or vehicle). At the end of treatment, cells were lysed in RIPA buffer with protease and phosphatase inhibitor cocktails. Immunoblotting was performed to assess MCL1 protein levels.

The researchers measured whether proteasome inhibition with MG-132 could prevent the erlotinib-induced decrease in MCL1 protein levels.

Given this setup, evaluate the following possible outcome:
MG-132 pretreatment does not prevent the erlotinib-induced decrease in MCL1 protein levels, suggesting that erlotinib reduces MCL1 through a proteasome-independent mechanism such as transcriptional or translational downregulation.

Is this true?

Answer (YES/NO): NO